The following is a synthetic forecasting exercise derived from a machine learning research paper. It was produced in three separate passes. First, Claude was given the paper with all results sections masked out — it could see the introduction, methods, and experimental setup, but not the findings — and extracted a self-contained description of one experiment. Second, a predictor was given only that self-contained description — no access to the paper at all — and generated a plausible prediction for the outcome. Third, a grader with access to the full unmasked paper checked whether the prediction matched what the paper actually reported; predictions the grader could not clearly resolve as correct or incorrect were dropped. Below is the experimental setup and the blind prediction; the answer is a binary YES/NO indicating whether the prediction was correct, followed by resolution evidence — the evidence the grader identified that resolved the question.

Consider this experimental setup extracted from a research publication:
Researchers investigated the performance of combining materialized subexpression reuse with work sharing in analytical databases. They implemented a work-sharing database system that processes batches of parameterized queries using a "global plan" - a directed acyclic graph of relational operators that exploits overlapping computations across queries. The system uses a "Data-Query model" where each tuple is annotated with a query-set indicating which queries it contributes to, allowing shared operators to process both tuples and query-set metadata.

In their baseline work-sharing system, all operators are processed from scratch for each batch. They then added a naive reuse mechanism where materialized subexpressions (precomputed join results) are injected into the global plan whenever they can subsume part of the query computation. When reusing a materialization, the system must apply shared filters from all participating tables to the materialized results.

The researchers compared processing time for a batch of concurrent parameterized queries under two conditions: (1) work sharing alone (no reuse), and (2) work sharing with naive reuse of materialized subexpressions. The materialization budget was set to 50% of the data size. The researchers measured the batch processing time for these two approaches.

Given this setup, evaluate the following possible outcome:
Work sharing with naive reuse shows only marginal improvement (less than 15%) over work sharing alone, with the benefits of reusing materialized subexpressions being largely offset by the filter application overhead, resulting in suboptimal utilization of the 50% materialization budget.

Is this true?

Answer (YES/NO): NO